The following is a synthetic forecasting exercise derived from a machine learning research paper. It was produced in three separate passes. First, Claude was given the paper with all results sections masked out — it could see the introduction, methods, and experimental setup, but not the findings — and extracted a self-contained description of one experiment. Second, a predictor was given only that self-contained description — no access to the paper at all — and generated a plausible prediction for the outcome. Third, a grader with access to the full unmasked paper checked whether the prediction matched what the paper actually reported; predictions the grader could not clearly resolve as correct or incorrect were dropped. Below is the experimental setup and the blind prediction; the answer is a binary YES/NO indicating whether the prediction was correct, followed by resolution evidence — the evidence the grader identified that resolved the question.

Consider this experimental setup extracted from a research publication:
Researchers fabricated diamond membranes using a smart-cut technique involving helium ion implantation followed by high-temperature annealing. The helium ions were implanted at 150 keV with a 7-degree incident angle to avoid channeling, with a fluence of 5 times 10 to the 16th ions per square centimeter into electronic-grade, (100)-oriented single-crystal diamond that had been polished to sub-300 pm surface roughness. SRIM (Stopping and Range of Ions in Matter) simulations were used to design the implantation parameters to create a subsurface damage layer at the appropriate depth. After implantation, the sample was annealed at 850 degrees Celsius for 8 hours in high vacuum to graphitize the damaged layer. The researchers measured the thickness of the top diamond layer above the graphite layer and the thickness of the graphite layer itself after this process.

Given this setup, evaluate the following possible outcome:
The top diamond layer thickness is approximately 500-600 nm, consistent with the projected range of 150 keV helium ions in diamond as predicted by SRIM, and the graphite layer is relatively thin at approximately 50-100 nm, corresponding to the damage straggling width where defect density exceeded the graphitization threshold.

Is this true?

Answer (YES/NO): NO